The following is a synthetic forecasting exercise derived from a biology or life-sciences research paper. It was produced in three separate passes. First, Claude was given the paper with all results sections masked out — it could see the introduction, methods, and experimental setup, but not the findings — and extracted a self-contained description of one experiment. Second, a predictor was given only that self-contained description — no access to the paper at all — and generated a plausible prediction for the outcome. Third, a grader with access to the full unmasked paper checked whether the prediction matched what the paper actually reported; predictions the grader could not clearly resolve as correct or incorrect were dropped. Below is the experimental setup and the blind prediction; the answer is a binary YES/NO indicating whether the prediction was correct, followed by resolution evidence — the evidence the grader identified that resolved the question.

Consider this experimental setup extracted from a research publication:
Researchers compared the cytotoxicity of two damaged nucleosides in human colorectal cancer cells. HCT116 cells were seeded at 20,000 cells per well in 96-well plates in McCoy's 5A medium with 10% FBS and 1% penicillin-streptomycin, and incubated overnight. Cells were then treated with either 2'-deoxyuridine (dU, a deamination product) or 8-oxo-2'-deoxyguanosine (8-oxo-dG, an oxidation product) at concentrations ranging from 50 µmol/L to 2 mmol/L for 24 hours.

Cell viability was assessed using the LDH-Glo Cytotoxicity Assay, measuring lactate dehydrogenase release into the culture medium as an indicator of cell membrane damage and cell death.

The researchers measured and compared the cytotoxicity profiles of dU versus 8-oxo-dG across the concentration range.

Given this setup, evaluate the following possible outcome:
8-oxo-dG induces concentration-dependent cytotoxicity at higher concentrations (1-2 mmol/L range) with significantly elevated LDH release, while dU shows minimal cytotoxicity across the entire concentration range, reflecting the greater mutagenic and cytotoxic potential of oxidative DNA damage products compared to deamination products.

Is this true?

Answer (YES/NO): NO